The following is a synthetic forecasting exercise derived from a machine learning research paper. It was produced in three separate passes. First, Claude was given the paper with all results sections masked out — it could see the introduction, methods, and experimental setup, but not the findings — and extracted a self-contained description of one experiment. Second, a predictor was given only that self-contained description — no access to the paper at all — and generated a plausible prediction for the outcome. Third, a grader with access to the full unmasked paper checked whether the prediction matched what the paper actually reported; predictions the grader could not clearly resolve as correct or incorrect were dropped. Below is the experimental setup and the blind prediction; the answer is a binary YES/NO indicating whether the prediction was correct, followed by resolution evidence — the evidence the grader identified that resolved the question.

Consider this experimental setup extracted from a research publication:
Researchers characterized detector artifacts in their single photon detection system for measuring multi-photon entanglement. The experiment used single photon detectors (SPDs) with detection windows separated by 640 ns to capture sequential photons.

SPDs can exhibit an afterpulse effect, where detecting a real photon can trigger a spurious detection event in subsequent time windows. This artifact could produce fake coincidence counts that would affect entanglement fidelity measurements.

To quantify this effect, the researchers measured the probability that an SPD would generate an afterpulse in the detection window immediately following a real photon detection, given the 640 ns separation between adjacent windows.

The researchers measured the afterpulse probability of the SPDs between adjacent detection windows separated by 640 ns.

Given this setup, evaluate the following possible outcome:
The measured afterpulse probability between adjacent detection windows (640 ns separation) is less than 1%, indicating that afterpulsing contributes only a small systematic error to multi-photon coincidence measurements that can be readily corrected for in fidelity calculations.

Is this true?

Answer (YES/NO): YES